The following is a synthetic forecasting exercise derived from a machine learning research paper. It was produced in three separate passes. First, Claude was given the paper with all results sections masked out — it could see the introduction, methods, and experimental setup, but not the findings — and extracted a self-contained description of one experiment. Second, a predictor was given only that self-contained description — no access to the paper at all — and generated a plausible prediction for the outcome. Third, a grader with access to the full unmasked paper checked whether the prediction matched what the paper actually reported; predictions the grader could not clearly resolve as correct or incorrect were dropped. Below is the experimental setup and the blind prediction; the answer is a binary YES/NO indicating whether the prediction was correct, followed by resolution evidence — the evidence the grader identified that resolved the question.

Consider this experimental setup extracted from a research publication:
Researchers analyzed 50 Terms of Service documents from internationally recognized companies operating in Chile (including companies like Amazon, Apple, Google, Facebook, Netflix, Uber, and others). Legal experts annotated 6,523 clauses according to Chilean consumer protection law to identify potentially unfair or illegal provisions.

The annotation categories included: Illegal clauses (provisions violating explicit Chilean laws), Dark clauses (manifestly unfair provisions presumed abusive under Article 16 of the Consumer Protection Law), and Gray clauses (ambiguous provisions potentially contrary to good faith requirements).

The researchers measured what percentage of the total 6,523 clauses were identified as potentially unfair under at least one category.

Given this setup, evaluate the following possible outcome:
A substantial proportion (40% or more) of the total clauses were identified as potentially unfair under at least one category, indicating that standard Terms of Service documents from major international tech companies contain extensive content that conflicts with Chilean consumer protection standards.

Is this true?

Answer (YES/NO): NO